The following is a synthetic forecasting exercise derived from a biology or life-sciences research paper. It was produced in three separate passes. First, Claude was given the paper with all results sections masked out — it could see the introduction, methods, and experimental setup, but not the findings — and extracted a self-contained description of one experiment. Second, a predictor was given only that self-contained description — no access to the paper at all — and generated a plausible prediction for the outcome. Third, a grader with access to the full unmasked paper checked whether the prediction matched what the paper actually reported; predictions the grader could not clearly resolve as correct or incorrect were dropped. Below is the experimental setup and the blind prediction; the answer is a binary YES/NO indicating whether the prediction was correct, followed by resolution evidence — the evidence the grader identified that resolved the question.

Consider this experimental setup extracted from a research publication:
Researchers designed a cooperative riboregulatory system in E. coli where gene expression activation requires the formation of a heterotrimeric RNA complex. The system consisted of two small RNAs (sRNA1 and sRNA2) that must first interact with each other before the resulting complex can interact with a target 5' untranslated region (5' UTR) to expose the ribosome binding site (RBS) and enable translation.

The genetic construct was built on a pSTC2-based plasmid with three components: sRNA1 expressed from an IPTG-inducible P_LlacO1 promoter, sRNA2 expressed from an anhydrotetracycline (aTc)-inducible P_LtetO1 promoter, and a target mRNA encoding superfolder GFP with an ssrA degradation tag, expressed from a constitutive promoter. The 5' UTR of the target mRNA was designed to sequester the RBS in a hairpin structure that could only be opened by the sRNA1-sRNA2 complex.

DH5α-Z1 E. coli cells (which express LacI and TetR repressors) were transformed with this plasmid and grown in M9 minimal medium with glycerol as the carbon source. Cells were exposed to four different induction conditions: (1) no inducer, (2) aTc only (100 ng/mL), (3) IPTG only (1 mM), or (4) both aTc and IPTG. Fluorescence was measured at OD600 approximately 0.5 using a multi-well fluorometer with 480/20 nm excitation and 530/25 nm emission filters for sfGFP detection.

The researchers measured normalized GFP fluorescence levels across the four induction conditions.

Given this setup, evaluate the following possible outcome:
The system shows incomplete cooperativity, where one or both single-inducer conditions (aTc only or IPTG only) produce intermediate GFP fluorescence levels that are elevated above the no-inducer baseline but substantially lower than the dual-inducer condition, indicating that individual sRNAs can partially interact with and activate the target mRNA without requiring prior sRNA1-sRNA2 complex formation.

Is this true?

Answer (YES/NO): YES